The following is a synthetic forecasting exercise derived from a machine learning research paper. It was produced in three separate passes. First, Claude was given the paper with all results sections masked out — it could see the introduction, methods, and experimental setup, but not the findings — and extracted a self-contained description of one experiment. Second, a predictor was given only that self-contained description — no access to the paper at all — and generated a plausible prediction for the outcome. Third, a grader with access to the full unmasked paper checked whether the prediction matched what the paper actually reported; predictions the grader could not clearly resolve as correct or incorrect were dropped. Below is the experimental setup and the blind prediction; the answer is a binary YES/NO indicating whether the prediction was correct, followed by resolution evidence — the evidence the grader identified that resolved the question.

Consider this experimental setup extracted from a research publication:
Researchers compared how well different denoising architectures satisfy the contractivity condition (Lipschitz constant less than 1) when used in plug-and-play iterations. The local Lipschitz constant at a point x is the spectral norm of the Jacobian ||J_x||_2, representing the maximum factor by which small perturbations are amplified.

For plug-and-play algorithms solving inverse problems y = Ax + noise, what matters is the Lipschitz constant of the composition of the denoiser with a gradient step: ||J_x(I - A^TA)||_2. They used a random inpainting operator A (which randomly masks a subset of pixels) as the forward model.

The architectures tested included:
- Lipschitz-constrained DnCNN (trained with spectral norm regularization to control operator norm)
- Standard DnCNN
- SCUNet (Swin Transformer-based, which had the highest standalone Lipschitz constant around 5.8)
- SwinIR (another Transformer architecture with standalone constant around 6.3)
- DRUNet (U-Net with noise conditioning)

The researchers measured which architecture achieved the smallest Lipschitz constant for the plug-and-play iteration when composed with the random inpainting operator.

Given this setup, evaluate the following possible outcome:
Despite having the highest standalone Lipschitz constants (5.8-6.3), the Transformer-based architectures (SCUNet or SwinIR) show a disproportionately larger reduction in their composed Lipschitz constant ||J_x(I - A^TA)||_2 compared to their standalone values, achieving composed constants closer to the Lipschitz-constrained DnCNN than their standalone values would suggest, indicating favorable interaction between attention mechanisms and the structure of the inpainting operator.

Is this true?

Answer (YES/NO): YES